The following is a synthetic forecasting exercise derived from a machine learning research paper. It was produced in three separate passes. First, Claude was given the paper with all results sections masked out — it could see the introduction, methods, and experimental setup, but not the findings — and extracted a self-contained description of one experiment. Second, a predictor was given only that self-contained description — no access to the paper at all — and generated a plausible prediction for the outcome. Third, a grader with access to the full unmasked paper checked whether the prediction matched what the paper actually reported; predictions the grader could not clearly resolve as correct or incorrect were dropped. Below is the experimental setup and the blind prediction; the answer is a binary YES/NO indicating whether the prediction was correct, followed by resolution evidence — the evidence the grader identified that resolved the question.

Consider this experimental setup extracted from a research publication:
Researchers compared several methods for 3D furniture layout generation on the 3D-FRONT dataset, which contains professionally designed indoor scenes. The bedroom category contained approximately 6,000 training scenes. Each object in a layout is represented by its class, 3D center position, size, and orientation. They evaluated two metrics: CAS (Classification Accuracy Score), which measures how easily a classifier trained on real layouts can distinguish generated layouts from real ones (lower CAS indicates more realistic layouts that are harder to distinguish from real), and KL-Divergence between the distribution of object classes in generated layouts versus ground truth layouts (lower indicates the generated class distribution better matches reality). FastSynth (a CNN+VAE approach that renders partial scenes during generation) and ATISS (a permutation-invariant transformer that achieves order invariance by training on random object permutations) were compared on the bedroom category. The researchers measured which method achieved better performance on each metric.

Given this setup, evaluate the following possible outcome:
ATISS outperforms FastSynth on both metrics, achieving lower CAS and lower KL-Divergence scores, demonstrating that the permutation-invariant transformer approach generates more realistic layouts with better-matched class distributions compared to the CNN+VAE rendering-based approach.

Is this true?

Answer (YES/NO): NO